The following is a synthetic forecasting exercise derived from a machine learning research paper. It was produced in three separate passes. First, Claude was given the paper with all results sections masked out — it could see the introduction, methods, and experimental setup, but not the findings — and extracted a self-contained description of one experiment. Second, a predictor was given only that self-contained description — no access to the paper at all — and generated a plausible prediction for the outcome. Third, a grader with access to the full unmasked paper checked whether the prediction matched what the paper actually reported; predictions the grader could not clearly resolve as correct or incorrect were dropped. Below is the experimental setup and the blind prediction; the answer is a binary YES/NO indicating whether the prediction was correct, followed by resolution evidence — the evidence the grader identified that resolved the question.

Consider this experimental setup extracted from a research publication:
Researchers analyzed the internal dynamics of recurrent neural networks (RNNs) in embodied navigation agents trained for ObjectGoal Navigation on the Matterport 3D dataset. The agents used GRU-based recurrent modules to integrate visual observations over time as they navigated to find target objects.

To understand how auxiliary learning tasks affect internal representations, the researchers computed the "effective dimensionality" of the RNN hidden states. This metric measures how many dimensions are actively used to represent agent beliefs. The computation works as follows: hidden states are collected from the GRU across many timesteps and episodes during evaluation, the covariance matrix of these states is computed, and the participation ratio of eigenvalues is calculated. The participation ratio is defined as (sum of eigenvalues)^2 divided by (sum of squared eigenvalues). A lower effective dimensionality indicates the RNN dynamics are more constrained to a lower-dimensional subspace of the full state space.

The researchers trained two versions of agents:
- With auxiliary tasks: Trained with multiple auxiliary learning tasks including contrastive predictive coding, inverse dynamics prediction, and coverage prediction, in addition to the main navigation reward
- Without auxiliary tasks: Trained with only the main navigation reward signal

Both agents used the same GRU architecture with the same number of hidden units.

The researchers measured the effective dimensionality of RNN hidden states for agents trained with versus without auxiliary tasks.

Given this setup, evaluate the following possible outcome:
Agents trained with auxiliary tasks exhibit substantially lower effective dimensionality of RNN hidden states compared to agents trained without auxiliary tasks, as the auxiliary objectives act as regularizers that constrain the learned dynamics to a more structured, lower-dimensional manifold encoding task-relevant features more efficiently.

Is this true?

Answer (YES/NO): YES